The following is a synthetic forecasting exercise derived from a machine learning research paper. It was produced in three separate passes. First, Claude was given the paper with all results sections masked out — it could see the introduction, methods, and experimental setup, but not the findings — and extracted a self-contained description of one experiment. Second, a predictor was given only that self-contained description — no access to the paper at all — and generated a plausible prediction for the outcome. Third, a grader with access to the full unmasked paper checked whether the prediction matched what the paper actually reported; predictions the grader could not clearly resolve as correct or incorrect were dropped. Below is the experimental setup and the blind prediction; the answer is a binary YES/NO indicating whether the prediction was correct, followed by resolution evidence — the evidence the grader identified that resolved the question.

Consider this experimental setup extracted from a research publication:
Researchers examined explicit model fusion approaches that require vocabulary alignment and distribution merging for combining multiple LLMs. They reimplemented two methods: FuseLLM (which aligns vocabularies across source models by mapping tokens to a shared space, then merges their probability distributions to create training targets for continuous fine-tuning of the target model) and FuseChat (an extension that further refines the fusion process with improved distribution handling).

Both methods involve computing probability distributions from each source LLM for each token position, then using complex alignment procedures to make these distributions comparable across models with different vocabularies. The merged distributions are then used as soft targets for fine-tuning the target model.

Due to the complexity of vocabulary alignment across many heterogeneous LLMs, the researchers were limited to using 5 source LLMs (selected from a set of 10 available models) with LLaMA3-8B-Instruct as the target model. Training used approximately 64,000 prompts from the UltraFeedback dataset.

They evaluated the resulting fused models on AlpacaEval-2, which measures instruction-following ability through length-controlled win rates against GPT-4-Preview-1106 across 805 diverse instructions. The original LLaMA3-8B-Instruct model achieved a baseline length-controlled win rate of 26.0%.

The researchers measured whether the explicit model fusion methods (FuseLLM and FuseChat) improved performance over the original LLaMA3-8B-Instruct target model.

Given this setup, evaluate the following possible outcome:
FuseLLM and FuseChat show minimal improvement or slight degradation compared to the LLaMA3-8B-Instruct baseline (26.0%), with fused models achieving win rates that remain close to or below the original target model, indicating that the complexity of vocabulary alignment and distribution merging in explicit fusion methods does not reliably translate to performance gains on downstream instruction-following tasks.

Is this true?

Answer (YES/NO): NO